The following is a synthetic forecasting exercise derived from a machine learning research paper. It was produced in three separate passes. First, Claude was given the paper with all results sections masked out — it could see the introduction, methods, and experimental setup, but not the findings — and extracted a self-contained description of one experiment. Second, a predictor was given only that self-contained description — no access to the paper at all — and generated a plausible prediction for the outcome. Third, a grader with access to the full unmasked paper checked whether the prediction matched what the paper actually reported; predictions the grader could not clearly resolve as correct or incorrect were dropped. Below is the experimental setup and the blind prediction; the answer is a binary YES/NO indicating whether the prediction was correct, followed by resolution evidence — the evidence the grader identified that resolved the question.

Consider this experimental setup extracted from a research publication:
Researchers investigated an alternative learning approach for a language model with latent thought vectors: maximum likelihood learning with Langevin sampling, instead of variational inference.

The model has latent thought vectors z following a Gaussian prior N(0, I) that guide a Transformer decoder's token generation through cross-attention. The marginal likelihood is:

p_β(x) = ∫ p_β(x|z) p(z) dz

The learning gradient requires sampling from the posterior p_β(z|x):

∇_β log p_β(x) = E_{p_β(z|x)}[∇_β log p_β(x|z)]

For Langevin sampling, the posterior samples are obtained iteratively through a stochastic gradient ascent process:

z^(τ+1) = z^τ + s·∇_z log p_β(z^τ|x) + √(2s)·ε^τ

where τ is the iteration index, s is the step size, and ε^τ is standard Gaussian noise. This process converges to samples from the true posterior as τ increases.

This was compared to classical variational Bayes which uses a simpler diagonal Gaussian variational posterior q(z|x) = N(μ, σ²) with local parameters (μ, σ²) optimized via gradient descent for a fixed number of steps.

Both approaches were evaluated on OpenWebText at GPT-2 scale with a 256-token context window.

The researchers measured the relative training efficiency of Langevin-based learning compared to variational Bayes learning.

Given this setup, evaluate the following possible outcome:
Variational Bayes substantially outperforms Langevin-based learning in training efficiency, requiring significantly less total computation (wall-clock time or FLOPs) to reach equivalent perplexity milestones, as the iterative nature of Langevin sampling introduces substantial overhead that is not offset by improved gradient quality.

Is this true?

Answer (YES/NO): YES